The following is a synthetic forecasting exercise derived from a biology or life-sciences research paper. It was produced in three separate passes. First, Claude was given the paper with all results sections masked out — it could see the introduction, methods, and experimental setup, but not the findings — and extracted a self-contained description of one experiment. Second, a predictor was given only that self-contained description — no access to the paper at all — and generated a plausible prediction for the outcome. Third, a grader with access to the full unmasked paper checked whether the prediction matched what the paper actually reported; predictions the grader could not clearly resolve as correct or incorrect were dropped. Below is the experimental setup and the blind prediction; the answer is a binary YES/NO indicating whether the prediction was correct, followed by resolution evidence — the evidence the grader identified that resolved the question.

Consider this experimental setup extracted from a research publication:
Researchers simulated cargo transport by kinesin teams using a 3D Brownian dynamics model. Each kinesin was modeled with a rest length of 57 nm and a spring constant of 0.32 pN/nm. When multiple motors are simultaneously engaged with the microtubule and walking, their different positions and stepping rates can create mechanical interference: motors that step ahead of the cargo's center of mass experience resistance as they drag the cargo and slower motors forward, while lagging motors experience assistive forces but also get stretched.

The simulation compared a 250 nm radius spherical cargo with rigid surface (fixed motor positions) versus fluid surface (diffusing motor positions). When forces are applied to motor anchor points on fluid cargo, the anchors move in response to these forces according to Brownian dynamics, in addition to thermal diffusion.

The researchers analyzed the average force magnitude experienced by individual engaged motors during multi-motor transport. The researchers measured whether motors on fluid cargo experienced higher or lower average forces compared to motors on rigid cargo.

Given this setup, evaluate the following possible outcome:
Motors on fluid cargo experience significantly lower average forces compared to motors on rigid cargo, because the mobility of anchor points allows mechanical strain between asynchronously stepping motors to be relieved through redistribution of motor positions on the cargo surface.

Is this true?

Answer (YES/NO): YES